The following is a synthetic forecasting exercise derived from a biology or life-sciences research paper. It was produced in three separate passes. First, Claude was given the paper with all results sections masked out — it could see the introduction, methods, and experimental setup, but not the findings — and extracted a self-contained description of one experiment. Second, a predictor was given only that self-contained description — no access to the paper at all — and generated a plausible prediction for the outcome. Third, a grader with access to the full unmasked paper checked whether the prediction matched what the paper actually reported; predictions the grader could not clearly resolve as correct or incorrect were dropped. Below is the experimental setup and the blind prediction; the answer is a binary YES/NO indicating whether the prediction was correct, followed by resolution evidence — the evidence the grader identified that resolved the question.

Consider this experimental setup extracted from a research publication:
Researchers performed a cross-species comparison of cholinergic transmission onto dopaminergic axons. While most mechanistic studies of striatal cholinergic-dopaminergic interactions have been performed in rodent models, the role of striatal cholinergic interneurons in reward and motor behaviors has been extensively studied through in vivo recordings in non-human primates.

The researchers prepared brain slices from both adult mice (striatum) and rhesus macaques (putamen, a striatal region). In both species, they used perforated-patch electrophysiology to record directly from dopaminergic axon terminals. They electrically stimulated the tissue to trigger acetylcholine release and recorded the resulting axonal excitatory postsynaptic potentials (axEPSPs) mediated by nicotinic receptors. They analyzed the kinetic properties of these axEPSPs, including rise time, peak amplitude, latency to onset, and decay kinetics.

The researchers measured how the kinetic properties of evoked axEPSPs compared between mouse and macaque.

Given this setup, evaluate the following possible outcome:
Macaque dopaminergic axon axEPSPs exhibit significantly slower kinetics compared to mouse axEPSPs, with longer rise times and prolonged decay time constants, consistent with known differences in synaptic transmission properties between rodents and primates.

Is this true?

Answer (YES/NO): NO